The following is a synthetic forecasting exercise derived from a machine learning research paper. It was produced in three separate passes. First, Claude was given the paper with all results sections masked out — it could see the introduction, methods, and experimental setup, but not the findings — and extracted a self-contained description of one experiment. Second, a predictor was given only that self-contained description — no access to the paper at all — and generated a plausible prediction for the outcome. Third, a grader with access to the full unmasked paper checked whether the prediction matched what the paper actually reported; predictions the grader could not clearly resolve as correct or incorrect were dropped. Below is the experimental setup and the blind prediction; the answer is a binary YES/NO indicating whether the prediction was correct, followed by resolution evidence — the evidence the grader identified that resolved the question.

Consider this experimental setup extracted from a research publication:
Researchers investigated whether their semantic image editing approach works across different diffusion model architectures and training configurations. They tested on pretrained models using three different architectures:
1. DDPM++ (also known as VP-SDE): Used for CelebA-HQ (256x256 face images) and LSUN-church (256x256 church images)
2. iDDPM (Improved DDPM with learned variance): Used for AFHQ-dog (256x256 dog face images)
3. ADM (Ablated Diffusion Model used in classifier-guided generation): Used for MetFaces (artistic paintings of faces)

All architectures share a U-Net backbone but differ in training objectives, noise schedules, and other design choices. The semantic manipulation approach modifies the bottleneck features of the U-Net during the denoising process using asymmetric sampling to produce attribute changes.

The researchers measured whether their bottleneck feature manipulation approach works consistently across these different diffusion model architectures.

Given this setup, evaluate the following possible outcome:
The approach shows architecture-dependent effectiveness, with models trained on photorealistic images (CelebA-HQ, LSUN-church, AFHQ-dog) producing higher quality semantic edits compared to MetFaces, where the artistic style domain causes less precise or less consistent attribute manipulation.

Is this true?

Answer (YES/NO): NO